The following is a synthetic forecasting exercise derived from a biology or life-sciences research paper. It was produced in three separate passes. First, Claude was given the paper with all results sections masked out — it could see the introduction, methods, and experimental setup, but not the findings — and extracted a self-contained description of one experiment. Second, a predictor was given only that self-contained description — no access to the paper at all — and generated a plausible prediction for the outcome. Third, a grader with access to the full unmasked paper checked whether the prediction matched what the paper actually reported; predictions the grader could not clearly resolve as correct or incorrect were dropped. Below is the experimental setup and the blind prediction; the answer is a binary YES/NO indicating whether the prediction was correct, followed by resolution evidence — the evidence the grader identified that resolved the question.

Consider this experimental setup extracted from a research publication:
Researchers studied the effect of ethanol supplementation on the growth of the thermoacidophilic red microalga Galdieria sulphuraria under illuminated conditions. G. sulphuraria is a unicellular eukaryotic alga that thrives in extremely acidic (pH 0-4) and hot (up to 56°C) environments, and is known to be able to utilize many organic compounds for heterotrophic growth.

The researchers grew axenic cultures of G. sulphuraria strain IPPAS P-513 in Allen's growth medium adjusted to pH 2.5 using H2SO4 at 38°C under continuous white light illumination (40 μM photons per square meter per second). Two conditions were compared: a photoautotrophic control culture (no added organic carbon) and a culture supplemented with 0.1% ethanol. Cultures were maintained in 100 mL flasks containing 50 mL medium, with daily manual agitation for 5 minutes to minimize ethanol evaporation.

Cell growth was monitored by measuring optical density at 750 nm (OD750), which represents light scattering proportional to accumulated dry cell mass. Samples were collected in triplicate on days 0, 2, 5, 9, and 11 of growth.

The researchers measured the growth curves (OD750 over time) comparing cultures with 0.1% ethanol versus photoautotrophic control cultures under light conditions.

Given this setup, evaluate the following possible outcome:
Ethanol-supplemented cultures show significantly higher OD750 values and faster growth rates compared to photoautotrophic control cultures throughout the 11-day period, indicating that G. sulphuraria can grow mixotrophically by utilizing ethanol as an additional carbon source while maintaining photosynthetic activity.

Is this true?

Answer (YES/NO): YES